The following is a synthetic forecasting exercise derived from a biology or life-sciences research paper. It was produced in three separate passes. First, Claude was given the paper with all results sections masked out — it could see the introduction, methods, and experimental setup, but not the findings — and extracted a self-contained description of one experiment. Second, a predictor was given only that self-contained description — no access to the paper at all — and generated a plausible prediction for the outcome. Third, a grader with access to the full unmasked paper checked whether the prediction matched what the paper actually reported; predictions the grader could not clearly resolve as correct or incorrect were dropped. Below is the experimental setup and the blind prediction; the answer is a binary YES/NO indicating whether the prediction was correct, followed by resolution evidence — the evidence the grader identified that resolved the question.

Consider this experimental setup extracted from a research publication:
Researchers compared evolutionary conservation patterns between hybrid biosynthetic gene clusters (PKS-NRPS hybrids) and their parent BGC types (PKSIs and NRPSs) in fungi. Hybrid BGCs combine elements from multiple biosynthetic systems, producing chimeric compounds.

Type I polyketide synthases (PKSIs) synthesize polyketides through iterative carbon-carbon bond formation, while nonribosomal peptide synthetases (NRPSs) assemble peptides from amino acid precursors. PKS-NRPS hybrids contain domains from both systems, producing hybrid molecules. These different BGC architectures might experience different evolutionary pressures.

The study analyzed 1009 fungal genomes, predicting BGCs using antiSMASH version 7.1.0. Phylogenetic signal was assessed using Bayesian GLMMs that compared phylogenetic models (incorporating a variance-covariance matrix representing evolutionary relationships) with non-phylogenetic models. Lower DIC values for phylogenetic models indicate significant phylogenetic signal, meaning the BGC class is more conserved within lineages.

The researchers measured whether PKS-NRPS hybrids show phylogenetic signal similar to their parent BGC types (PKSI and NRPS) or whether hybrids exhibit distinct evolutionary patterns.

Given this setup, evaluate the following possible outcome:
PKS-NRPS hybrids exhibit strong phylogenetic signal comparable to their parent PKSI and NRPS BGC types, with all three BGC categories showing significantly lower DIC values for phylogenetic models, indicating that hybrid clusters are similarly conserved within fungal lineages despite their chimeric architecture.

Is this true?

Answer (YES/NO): NO